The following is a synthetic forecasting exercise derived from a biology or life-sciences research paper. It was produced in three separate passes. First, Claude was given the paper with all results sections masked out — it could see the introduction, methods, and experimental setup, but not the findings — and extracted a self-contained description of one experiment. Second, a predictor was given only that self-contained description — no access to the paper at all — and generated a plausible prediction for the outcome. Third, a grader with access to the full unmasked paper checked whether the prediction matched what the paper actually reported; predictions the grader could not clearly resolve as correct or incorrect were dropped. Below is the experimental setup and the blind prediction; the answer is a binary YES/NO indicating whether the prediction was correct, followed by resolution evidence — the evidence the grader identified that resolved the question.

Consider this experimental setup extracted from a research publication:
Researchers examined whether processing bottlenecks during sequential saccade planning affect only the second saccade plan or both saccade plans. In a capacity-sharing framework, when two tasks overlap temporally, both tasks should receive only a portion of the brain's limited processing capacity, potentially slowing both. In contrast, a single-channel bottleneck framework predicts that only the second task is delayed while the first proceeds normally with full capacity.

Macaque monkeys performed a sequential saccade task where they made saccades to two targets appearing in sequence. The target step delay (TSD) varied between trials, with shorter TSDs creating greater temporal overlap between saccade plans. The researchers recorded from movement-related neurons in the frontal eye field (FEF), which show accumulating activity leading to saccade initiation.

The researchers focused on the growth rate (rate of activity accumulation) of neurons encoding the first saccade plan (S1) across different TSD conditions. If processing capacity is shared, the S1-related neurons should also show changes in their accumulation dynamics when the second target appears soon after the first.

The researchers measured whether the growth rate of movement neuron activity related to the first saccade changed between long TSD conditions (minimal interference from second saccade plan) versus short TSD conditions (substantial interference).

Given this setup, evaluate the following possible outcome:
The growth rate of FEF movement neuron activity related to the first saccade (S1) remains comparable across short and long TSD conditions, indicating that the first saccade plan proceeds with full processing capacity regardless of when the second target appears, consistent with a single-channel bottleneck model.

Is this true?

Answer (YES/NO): NO